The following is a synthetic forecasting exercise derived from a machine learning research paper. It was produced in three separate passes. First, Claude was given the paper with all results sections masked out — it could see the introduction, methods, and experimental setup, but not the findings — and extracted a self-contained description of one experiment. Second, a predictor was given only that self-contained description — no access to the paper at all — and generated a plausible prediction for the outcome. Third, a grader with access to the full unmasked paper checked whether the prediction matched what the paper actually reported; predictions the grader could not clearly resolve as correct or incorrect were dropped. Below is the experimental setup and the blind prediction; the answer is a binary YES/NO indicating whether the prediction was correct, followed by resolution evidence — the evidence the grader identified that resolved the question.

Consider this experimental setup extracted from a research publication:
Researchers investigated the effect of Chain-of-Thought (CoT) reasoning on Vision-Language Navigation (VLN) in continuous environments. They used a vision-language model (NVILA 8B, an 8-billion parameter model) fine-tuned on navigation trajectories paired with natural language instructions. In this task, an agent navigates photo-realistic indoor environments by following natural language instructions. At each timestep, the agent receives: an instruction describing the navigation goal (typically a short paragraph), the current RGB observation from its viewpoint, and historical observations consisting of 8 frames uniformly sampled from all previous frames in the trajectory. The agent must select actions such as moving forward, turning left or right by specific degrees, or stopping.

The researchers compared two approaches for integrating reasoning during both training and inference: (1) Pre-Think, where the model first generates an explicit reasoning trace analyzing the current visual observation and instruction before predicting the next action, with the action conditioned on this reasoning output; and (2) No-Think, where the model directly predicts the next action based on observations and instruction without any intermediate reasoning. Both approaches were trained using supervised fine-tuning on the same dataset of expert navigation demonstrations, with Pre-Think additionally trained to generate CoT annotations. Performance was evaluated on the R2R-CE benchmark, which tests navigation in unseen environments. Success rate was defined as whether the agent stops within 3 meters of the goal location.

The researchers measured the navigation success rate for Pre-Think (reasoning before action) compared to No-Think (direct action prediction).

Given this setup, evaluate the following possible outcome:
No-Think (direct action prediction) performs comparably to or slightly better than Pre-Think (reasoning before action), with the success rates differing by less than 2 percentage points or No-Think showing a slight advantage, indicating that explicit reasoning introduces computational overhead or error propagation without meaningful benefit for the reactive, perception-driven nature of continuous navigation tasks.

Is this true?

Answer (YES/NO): NO